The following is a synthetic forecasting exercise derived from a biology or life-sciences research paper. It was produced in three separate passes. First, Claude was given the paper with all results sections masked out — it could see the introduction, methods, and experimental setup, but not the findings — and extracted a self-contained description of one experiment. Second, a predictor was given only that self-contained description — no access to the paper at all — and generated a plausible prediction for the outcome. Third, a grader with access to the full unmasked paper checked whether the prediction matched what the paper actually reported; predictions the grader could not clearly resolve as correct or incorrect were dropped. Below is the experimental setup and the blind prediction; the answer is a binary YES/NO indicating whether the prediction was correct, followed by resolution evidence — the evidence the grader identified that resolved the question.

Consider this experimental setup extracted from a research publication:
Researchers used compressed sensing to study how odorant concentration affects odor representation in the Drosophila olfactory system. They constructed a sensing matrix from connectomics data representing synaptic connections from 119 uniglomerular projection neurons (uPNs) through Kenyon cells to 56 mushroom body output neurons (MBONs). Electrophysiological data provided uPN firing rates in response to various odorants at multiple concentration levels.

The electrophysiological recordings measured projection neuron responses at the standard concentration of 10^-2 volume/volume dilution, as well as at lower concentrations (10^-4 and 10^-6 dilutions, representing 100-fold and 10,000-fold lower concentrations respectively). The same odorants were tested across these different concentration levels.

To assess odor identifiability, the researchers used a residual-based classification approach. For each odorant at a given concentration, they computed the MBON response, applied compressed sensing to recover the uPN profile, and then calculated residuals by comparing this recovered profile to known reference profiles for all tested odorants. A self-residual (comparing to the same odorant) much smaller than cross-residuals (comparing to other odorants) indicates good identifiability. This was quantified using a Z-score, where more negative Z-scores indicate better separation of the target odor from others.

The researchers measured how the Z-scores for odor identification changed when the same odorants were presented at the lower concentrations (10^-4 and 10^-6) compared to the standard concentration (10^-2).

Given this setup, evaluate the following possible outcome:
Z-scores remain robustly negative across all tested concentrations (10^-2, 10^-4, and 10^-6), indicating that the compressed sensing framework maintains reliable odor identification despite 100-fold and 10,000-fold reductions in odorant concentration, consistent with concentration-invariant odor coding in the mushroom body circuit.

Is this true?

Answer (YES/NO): NO